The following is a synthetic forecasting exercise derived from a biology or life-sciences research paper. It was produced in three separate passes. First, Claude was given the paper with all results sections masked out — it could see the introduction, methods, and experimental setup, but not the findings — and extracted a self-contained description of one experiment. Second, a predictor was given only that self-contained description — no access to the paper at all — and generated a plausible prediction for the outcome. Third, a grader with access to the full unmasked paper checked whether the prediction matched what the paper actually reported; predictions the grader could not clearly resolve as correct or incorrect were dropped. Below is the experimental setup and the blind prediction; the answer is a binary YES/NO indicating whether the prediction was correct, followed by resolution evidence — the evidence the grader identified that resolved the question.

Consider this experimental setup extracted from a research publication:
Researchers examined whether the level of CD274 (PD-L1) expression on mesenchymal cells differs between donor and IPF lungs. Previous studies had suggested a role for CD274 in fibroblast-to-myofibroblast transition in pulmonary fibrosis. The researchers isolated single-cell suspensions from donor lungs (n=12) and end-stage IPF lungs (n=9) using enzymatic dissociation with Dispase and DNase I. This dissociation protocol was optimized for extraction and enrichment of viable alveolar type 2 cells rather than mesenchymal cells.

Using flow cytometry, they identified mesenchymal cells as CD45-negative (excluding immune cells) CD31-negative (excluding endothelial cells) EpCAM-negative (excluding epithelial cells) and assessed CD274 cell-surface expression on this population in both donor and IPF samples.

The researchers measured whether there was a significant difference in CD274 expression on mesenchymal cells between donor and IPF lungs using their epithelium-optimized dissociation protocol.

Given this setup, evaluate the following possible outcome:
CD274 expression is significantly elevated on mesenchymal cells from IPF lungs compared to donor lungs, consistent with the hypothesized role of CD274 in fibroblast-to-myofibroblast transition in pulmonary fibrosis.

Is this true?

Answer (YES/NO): NO